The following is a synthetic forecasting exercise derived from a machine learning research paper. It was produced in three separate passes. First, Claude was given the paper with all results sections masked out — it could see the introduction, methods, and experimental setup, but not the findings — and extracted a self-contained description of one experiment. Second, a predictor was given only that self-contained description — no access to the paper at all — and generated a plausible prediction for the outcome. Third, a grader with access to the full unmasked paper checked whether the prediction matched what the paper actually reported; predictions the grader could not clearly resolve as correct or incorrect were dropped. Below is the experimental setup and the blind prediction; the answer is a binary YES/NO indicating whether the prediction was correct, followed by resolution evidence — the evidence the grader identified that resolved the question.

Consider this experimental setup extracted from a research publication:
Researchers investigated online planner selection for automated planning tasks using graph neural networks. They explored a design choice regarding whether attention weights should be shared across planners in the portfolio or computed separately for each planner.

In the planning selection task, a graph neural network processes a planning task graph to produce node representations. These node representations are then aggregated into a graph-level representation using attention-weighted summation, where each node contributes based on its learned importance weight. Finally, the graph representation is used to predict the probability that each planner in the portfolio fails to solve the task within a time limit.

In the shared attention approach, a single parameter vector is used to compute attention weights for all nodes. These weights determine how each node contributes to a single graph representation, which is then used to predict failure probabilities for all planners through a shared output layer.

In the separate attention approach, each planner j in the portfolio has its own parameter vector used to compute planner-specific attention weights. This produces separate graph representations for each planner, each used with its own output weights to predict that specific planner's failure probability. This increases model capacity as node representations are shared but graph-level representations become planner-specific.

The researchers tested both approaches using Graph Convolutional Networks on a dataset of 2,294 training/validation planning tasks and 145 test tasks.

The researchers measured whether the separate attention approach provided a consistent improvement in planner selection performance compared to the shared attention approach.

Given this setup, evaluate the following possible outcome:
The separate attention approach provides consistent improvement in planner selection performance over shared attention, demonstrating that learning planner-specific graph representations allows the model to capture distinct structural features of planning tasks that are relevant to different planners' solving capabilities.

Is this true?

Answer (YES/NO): NO